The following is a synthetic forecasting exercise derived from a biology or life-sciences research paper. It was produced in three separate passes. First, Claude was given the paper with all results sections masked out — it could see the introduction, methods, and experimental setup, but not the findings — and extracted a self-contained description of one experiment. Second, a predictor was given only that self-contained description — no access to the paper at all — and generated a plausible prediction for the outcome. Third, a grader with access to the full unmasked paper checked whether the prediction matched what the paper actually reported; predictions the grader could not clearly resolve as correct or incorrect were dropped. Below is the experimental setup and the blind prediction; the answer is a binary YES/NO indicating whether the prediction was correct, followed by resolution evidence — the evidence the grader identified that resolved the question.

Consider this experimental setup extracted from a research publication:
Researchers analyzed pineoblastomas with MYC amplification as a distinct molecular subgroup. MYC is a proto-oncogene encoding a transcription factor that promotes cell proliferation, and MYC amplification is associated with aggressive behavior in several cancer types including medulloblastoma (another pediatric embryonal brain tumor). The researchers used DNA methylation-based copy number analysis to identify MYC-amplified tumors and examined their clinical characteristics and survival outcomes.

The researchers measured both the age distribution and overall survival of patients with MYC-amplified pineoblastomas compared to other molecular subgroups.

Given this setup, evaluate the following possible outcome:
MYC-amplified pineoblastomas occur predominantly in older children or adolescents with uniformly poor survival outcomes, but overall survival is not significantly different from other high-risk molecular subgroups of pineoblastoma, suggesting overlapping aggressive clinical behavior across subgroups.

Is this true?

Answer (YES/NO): NO